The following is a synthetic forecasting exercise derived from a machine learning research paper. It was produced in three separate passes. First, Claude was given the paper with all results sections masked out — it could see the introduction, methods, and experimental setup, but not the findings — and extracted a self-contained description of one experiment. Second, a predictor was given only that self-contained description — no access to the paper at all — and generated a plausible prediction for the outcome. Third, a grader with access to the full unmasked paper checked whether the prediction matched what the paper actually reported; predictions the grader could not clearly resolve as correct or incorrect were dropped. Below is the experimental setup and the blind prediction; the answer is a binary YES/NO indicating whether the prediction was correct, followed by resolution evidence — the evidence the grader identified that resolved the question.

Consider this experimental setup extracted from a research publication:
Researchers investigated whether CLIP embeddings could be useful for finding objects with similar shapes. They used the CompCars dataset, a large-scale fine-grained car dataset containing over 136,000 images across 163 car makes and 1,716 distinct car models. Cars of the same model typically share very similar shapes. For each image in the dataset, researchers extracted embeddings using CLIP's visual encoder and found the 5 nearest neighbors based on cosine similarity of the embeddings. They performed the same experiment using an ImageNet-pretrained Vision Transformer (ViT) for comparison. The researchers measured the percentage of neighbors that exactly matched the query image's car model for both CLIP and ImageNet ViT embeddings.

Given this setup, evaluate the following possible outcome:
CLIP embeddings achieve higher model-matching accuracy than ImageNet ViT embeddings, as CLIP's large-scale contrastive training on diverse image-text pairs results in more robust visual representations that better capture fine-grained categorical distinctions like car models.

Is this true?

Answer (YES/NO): YES